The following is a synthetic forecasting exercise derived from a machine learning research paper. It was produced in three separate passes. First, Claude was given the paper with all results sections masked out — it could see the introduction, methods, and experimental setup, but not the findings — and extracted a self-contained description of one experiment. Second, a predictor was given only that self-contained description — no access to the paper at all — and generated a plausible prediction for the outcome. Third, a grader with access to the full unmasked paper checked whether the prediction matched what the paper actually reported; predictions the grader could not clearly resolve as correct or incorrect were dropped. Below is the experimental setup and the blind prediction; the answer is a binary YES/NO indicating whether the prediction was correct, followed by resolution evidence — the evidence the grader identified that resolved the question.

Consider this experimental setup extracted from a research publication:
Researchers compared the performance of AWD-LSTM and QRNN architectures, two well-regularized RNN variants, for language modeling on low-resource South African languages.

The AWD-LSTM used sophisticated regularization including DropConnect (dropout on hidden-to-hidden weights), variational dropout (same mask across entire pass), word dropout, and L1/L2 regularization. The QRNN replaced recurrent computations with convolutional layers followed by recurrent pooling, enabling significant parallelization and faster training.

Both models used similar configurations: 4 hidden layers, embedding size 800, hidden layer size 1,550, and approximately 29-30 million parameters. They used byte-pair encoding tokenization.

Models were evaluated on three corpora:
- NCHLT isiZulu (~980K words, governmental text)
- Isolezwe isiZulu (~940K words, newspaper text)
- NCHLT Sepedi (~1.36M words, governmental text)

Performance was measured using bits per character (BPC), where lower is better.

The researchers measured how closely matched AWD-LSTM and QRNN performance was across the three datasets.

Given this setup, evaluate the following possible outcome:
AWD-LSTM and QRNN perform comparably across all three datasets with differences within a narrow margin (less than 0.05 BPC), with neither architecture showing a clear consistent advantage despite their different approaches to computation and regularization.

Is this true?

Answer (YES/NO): YES